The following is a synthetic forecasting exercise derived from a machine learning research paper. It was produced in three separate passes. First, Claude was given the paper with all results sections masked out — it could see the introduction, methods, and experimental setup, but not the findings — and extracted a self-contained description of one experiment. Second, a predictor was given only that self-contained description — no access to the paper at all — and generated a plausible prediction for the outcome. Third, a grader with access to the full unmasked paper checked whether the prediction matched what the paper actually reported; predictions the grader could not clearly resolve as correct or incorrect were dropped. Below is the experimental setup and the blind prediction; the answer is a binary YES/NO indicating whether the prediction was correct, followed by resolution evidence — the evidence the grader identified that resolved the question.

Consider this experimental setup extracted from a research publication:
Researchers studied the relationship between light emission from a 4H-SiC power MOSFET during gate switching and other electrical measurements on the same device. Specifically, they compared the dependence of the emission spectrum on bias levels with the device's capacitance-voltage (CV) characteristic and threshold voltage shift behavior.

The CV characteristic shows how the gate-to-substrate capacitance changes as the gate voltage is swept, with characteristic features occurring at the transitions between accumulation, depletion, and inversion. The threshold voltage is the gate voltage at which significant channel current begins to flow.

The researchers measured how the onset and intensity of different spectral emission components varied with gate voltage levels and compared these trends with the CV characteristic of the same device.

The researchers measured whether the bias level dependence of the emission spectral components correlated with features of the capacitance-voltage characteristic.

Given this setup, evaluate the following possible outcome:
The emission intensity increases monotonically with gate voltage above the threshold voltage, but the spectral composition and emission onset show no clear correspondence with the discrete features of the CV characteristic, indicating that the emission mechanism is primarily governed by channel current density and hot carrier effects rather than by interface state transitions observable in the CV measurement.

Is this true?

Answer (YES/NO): NO